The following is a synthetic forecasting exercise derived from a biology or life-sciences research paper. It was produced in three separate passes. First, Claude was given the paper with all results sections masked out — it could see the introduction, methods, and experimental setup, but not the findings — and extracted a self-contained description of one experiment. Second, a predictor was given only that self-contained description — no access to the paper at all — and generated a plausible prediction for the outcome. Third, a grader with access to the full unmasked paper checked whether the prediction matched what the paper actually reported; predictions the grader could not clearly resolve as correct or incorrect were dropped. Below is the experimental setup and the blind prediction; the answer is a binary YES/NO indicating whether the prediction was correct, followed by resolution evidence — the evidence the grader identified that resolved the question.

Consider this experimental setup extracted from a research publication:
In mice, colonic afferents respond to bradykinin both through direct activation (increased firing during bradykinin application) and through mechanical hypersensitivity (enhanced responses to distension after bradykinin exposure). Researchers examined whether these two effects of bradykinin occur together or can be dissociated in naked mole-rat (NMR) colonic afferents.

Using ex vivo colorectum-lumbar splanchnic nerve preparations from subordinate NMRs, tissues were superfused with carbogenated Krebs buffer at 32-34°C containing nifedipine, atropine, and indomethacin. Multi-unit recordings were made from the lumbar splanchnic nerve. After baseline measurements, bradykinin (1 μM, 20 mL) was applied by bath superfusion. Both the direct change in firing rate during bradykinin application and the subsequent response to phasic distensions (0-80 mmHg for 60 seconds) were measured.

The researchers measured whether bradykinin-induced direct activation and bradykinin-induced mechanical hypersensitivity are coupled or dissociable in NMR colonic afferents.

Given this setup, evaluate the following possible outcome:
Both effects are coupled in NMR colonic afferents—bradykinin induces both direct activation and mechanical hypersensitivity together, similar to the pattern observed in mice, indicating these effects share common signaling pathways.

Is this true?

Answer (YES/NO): NO